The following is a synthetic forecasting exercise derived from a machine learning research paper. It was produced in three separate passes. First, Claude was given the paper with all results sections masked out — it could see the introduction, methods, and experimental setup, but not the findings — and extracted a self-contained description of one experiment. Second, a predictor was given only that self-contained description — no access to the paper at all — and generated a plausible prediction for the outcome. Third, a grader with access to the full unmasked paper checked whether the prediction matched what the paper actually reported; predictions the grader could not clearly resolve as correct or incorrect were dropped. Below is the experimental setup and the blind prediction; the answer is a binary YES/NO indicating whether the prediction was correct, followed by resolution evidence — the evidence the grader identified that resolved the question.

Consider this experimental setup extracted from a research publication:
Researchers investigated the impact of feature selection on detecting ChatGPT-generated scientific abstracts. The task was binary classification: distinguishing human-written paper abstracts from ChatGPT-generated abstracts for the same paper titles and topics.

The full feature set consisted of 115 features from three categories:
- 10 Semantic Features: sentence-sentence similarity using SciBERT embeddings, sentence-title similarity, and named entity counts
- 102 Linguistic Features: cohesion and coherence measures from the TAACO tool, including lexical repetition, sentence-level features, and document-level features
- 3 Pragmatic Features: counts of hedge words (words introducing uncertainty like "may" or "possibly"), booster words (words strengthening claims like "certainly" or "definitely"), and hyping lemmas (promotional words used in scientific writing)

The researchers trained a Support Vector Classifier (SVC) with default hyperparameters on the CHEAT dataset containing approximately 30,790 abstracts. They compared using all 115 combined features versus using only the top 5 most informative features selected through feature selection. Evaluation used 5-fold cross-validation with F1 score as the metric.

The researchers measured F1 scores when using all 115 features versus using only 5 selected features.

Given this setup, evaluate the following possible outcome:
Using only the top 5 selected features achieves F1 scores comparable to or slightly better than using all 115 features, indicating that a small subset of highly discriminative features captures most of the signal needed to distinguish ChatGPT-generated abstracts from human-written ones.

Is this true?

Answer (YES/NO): NO